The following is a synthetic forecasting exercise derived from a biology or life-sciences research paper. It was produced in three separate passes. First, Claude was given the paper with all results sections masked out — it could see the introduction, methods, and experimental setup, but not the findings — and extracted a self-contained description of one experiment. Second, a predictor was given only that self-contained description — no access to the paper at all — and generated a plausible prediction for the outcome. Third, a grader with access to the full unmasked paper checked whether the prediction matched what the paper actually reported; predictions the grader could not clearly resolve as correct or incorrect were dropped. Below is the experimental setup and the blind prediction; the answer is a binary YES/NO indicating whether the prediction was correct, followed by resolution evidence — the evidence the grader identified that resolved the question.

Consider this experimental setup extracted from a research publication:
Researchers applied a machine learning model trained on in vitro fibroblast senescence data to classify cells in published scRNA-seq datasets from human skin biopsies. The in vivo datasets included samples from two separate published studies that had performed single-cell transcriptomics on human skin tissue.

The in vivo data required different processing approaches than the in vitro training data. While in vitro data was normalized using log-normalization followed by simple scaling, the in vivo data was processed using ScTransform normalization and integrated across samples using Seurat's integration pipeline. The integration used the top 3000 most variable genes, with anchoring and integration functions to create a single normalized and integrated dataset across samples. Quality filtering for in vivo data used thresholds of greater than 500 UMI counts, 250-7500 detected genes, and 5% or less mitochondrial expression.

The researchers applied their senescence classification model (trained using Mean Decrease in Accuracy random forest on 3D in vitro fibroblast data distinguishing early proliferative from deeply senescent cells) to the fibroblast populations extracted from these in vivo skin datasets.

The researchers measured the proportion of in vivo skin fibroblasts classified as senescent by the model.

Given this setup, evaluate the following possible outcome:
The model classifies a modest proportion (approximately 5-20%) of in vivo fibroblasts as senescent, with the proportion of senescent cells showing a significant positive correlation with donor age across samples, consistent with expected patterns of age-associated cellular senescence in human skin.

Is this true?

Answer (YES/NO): NO